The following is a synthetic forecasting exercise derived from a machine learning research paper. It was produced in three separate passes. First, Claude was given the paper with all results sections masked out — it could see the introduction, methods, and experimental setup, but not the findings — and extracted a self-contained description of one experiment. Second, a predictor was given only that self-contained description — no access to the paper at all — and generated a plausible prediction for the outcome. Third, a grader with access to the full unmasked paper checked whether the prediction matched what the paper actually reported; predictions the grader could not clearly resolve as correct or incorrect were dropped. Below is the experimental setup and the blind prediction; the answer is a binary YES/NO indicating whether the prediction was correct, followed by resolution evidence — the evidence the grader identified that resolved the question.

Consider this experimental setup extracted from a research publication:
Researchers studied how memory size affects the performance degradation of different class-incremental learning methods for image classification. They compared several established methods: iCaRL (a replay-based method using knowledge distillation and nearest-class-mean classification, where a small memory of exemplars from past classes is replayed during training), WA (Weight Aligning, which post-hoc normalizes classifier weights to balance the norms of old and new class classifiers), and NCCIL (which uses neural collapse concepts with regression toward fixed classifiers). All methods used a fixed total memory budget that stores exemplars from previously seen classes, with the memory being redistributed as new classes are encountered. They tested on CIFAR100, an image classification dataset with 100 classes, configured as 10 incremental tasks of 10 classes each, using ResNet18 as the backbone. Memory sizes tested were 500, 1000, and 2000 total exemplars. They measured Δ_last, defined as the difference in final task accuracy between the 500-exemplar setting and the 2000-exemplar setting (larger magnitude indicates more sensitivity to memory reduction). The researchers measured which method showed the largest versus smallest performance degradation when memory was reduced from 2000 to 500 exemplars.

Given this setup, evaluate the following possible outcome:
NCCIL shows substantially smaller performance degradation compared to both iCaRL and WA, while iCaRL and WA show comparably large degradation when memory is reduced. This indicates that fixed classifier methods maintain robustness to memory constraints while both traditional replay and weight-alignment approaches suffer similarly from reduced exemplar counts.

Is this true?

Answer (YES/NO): NO